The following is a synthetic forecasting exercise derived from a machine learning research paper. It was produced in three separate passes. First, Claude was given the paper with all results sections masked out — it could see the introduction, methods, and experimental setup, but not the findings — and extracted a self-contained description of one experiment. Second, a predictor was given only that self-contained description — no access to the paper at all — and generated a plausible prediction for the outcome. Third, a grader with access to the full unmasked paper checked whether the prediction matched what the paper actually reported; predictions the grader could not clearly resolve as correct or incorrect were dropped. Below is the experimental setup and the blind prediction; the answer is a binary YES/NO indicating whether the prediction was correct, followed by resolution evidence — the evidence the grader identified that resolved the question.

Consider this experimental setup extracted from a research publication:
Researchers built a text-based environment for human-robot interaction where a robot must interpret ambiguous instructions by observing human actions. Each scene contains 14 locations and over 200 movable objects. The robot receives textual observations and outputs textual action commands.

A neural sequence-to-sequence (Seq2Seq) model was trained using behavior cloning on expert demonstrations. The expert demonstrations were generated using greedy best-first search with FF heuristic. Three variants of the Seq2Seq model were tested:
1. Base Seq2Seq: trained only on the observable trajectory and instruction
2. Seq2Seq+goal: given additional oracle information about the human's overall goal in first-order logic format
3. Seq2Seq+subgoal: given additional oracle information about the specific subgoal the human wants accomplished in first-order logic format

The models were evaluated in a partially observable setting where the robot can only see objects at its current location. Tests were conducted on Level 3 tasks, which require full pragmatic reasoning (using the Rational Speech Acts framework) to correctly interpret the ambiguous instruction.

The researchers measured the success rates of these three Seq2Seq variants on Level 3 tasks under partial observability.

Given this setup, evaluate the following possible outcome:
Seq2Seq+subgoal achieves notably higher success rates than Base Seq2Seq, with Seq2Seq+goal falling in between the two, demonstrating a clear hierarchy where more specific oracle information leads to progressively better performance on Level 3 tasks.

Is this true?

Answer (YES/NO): YES